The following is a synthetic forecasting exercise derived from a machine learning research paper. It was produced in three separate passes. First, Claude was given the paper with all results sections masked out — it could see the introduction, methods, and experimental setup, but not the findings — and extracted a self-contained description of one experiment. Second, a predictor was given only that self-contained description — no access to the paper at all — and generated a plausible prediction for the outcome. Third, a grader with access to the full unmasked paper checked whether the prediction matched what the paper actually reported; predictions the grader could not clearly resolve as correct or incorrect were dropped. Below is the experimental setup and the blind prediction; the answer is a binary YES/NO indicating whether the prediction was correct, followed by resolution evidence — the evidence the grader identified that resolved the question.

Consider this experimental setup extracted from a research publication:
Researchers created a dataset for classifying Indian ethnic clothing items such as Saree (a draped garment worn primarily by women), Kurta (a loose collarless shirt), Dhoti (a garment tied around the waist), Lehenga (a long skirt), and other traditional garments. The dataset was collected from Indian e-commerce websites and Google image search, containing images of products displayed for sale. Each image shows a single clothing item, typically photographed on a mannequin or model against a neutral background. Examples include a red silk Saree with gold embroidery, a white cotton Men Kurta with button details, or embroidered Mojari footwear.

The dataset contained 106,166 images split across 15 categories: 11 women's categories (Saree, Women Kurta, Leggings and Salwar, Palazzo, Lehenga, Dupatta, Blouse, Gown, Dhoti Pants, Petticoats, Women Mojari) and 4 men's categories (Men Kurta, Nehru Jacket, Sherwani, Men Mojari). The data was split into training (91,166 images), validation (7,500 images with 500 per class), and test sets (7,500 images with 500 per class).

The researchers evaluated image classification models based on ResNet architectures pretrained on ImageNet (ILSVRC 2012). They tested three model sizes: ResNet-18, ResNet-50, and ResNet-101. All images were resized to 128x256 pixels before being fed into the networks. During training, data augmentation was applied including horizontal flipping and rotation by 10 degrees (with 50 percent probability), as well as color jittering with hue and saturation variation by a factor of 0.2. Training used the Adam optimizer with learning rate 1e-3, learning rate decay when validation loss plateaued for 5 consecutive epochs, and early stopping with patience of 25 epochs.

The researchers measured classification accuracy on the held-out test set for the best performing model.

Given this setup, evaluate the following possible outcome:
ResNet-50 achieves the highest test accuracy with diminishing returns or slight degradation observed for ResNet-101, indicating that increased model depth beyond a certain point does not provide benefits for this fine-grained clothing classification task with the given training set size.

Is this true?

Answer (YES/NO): YES